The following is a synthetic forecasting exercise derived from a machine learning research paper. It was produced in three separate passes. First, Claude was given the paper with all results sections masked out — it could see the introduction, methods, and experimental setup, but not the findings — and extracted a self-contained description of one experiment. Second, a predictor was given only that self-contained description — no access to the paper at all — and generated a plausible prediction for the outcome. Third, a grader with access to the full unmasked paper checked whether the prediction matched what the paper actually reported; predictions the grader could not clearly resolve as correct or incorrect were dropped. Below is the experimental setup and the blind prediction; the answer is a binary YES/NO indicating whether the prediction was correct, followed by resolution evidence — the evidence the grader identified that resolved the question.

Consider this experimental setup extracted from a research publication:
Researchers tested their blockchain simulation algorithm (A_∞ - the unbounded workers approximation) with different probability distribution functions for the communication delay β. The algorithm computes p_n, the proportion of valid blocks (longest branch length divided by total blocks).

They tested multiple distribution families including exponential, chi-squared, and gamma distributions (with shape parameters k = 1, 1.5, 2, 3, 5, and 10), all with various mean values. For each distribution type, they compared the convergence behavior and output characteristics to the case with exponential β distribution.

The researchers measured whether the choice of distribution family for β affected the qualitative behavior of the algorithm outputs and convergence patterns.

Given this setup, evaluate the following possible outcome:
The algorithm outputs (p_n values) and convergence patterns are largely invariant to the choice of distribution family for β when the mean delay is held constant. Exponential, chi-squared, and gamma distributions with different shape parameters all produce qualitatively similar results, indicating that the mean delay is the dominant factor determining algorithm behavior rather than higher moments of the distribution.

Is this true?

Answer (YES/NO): YES